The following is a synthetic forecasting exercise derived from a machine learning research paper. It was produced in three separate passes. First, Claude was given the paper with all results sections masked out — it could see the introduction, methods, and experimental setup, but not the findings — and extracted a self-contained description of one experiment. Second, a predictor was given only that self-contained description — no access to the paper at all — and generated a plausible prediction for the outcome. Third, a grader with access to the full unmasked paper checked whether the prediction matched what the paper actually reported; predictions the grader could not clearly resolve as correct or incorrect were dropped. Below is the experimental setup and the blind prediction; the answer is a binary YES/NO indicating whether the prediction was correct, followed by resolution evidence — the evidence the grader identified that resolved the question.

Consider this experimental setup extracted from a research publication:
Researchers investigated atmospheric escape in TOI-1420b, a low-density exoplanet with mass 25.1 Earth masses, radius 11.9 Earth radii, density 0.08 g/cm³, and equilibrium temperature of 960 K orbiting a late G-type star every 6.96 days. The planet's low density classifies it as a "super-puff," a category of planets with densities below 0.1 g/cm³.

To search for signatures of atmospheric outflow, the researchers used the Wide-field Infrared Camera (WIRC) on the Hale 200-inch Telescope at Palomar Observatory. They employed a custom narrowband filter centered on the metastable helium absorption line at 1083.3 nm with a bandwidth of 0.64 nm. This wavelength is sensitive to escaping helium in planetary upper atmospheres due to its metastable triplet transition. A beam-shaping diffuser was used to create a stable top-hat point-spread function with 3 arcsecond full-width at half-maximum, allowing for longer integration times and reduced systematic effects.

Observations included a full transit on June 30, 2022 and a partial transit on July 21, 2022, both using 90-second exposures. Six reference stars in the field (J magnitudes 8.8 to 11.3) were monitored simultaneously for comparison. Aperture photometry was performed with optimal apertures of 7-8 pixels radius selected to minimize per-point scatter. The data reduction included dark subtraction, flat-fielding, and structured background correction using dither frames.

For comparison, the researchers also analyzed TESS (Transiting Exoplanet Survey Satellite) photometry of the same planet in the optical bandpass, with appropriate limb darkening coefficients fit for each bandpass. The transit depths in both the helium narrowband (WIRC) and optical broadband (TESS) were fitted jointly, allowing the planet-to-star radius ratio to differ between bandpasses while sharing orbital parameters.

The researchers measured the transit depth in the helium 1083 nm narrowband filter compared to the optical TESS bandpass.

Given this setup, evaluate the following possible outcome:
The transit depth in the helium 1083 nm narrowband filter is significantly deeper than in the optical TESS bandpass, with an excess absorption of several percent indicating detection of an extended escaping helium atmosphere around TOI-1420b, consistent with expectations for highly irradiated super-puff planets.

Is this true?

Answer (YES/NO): NO